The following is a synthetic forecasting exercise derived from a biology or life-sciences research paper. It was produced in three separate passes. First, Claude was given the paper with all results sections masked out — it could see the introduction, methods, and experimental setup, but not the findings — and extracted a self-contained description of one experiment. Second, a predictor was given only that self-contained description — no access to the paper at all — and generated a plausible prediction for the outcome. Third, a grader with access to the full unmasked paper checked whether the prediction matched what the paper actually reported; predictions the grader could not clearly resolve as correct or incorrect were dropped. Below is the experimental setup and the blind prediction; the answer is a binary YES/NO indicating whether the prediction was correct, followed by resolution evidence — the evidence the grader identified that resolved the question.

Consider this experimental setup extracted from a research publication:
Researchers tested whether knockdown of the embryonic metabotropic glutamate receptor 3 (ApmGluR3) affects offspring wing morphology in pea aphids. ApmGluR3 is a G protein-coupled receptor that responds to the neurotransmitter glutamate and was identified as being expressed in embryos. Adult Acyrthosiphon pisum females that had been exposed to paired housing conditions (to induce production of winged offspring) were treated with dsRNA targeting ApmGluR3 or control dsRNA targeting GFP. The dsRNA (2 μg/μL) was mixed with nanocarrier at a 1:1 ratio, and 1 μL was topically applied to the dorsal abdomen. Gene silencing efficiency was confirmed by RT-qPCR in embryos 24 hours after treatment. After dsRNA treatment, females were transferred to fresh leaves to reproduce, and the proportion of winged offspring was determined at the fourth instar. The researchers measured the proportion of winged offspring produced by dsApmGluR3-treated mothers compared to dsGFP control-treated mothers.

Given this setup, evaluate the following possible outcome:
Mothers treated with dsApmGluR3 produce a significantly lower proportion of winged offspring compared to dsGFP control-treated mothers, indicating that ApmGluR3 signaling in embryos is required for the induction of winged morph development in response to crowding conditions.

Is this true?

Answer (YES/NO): YES